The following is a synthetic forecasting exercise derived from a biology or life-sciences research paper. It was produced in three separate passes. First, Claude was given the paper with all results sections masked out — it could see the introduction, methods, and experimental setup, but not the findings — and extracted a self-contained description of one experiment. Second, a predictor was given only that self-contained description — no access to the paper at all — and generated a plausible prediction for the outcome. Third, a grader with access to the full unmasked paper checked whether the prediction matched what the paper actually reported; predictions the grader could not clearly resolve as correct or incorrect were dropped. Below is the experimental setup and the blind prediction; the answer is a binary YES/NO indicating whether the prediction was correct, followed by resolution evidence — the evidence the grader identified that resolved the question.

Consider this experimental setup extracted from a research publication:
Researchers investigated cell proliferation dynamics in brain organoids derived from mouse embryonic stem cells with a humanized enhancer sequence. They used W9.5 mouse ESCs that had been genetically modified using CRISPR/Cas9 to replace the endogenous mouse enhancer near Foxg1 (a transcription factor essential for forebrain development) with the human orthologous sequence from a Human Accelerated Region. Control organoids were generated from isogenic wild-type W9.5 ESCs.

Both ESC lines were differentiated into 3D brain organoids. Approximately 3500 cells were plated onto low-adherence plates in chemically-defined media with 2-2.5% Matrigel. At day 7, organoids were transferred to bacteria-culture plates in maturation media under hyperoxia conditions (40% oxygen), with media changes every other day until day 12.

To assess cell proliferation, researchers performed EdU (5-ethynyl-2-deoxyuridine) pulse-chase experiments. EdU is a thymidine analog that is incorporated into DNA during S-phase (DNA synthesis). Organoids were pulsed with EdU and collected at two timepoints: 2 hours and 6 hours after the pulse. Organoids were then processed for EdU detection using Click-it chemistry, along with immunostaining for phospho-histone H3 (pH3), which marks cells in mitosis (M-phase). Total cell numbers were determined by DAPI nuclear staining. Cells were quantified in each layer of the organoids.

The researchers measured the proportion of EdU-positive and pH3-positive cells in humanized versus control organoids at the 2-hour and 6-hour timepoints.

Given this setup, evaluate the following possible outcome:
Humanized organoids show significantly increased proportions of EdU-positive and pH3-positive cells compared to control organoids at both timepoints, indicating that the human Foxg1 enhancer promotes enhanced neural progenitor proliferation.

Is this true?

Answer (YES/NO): NO